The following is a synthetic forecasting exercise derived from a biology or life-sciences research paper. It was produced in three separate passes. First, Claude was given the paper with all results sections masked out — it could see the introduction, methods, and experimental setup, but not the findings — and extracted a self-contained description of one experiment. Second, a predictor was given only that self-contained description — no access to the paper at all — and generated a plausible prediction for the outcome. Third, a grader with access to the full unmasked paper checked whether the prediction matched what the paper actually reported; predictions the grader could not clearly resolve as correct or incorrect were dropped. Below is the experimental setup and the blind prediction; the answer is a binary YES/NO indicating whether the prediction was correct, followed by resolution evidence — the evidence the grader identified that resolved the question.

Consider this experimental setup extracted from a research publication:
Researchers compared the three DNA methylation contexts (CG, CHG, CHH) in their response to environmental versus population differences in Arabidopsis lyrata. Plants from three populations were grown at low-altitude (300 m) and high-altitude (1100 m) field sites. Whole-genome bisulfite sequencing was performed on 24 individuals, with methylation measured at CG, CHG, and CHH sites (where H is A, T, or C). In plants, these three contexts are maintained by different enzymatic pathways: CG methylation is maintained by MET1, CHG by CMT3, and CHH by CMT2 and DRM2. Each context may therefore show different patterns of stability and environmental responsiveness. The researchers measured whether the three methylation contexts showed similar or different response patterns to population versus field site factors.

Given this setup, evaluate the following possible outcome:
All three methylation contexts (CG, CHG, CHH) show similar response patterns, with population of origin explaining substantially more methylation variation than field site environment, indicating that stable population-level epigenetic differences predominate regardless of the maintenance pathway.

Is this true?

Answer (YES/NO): NO